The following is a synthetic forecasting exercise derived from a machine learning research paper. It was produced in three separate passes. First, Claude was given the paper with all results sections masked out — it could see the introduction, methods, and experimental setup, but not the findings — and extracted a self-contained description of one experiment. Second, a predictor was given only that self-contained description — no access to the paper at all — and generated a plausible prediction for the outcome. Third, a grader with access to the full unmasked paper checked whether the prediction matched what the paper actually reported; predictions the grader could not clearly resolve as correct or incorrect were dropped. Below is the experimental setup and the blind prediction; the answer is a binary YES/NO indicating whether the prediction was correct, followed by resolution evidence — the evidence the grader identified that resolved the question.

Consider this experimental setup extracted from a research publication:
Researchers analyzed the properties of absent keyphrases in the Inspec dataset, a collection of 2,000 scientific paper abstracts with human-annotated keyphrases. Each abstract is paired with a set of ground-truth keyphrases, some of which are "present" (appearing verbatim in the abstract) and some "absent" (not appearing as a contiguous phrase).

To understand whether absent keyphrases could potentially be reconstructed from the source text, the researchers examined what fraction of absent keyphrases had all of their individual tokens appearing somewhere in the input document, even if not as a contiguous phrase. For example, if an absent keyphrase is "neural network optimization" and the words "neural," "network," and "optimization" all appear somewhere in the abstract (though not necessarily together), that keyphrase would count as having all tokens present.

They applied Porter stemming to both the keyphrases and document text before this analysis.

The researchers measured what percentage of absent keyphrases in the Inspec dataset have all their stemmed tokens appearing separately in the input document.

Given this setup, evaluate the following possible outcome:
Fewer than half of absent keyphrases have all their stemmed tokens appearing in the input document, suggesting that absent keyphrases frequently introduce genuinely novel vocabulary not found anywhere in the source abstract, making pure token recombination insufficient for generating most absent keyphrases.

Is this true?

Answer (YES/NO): NO